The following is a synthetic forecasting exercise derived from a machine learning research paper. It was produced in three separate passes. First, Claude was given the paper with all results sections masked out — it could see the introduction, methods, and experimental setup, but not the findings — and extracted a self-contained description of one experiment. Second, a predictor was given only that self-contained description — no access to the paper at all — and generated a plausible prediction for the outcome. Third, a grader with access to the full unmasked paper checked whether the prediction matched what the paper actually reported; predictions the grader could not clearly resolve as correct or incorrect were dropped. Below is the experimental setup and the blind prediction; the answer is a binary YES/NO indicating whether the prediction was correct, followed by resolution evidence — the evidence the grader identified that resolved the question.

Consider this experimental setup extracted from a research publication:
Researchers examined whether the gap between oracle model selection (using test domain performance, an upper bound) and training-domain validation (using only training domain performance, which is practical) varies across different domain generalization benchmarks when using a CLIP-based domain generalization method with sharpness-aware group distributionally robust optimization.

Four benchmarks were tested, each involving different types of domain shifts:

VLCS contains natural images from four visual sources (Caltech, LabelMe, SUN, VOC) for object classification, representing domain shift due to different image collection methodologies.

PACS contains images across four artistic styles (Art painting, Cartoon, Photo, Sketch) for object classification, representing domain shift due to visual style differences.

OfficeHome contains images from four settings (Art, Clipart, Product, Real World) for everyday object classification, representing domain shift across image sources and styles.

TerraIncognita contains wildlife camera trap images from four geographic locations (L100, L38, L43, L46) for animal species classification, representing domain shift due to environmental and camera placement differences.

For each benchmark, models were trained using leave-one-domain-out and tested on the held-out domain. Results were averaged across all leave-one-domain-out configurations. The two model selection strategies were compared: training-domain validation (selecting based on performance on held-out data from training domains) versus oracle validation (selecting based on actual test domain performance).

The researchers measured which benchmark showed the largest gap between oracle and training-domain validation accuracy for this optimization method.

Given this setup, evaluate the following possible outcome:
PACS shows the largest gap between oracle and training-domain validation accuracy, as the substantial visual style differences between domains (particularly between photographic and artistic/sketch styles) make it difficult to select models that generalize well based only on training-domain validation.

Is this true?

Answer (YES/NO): NO